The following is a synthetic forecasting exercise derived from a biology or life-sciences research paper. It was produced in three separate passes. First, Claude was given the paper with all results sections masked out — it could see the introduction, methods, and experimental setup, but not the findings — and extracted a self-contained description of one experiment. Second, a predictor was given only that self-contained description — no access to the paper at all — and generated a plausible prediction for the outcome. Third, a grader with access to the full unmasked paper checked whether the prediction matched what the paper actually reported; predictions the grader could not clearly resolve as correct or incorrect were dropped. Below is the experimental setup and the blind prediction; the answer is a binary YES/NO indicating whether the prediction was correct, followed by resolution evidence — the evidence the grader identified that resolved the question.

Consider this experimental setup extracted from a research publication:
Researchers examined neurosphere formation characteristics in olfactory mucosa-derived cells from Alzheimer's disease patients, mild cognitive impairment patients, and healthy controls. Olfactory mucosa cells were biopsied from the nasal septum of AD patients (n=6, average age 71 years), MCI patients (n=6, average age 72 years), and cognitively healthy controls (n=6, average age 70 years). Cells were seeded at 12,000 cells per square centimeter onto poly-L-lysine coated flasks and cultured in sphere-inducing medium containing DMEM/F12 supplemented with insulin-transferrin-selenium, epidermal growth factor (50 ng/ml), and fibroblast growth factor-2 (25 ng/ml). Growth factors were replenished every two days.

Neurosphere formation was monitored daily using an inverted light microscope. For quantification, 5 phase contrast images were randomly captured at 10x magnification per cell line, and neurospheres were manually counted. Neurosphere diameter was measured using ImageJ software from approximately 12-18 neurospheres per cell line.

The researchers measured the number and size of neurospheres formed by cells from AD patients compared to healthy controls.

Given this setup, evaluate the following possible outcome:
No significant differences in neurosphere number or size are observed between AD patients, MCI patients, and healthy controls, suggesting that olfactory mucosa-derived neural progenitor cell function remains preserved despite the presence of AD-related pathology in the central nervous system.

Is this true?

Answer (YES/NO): NO